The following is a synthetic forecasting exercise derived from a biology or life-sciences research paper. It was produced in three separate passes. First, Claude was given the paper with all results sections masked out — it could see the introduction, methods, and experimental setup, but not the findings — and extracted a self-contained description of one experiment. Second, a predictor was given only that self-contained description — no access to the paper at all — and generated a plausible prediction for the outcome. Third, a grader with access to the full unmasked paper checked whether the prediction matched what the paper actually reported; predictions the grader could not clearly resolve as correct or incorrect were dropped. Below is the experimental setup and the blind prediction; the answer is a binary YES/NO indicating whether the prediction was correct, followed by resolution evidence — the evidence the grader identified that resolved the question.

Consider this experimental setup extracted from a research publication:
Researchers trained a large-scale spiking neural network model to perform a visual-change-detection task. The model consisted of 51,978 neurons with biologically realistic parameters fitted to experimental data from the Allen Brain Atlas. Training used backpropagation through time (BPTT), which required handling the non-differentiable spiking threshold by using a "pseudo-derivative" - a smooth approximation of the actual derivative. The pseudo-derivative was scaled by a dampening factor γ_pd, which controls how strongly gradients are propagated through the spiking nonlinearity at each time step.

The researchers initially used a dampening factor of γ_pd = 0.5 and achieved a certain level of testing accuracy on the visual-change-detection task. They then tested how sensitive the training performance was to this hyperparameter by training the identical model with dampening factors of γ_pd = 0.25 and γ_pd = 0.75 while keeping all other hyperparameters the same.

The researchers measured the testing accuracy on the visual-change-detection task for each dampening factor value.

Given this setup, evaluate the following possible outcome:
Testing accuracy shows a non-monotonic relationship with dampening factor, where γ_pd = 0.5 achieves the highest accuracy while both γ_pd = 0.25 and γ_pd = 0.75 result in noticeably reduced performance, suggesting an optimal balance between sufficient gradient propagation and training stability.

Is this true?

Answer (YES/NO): YES